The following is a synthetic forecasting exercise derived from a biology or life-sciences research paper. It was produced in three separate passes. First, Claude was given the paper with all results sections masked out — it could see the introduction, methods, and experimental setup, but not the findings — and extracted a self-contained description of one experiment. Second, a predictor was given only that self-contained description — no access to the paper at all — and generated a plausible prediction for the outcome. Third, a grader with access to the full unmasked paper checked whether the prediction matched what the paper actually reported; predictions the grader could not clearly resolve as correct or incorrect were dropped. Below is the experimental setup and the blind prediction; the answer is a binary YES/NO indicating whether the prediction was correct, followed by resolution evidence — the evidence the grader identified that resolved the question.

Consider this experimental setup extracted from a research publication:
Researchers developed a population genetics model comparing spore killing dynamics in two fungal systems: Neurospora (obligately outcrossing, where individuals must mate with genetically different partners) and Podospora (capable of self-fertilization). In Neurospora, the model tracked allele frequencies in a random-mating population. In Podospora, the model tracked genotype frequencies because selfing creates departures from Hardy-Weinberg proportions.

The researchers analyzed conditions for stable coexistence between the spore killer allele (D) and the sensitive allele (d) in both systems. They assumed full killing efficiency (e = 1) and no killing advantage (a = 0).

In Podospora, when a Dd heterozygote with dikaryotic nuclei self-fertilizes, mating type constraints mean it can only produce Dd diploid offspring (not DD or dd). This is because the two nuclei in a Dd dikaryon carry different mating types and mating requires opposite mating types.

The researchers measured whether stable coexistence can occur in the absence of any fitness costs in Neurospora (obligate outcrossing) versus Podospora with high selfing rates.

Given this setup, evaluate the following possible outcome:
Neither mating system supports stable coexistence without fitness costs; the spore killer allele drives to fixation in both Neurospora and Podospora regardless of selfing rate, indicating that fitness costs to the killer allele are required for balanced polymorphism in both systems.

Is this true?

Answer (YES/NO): YES